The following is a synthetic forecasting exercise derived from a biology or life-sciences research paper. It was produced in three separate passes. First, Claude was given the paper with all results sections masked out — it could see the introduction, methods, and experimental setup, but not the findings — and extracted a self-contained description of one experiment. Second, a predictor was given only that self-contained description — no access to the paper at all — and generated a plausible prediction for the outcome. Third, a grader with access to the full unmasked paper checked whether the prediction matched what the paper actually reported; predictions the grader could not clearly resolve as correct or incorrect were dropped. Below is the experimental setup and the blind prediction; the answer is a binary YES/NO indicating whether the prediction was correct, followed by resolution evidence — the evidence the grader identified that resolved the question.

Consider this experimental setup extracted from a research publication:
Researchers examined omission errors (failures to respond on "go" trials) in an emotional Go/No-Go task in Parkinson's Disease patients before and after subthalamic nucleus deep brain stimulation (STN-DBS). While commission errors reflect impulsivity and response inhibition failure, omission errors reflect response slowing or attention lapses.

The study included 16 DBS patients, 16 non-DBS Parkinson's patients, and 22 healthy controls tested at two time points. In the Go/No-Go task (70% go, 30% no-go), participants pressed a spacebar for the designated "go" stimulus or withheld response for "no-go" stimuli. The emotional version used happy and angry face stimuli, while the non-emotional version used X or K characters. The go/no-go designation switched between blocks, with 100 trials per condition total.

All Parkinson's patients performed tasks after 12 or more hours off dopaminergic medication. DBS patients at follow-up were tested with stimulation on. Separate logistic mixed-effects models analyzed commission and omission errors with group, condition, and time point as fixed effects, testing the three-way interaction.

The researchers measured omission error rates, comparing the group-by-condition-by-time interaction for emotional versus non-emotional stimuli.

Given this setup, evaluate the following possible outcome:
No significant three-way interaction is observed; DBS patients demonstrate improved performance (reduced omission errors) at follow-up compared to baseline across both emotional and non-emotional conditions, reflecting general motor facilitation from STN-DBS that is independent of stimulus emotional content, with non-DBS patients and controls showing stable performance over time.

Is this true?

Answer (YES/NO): NO